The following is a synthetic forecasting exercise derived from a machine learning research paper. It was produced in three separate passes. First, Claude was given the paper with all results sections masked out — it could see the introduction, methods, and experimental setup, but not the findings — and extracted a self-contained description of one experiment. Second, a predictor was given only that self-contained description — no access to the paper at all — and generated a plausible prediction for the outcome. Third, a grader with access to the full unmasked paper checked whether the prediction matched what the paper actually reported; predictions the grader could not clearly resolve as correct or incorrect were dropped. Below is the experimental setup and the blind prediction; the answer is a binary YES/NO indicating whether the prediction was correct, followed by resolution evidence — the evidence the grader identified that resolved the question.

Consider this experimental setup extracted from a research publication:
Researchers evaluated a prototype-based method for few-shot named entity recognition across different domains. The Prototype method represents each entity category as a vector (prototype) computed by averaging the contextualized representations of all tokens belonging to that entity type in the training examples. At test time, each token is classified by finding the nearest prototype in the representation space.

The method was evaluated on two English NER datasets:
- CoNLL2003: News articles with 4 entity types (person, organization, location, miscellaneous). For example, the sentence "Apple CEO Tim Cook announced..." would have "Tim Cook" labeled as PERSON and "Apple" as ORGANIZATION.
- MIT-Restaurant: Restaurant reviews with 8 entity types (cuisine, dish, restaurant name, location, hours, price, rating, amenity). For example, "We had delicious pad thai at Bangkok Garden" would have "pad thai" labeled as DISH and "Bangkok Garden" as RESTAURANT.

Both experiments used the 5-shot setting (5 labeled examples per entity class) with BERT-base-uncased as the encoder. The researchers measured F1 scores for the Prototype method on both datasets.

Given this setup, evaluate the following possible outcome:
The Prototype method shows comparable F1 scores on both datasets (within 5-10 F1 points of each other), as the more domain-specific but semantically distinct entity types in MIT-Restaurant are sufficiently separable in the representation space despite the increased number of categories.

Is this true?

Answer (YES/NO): YES